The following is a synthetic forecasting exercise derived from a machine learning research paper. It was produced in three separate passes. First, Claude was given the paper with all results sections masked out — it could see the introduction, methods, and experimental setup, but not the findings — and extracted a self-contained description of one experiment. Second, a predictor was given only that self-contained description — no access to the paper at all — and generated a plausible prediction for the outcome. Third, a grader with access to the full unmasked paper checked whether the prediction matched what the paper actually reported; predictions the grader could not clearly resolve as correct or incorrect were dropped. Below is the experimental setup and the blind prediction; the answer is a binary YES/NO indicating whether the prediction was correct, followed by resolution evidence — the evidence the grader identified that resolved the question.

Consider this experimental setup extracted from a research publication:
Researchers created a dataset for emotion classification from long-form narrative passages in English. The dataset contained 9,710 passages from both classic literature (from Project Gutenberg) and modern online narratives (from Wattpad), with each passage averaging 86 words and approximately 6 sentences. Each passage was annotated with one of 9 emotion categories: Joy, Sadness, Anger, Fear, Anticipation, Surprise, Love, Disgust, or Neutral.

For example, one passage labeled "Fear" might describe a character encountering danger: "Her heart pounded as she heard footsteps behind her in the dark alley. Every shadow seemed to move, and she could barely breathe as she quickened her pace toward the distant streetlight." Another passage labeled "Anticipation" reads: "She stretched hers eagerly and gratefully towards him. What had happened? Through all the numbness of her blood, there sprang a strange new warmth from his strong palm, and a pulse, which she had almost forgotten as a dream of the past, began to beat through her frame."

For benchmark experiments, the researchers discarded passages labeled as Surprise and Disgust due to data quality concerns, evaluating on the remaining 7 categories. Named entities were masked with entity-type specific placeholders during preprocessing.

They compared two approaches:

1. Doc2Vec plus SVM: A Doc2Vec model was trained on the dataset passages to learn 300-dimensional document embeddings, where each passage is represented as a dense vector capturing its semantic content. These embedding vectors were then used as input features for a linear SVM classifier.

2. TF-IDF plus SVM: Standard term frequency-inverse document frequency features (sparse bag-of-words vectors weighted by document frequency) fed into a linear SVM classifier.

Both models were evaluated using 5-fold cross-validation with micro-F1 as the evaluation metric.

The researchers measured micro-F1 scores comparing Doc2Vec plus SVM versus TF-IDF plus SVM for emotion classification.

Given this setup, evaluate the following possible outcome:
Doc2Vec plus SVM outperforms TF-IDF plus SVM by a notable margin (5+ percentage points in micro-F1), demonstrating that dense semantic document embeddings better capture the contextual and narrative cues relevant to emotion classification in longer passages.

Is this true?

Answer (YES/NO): NO